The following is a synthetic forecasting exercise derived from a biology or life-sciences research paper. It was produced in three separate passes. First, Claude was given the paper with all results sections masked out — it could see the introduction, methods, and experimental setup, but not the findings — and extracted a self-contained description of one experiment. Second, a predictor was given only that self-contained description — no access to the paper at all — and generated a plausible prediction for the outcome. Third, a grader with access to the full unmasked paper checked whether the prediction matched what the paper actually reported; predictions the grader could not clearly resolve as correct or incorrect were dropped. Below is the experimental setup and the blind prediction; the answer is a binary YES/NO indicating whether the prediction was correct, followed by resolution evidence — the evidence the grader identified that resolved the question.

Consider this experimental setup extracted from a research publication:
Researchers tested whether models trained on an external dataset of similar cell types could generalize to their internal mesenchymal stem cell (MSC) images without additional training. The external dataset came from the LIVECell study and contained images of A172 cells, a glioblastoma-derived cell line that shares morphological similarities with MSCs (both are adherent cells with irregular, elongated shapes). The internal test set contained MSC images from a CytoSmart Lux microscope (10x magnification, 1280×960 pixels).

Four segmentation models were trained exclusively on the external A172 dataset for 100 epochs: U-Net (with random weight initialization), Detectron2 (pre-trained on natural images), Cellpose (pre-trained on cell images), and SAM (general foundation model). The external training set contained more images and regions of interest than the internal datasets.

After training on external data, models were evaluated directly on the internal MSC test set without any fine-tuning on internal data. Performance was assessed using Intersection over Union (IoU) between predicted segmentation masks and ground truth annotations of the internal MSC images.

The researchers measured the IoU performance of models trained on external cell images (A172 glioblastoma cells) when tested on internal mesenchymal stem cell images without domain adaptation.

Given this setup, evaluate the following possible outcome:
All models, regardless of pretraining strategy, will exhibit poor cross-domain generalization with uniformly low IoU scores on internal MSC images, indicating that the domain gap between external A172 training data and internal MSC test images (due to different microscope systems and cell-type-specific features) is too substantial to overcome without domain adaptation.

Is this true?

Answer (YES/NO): NO